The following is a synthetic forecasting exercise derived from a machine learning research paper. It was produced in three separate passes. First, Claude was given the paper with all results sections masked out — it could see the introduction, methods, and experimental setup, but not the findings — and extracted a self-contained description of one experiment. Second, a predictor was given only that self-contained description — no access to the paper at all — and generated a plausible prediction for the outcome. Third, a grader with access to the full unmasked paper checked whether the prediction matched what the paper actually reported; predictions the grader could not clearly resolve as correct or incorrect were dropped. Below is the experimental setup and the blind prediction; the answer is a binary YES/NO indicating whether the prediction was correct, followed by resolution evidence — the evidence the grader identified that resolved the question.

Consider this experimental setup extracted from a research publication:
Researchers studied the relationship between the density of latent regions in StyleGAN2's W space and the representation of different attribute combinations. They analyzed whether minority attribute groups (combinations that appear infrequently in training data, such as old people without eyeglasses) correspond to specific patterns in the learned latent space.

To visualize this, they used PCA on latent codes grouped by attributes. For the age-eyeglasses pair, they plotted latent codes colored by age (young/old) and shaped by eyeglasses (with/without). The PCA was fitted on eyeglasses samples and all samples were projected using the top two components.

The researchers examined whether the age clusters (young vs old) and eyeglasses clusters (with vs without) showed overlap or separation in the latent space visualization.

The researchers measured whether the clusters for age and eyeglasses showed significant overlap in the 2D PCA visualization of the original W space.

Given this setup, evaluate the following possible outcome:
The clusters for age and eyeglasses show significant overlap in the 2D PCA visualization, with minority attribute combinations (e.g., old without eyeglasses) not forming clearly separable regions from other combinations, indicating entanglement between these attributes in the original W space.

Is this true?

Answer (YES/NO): YES